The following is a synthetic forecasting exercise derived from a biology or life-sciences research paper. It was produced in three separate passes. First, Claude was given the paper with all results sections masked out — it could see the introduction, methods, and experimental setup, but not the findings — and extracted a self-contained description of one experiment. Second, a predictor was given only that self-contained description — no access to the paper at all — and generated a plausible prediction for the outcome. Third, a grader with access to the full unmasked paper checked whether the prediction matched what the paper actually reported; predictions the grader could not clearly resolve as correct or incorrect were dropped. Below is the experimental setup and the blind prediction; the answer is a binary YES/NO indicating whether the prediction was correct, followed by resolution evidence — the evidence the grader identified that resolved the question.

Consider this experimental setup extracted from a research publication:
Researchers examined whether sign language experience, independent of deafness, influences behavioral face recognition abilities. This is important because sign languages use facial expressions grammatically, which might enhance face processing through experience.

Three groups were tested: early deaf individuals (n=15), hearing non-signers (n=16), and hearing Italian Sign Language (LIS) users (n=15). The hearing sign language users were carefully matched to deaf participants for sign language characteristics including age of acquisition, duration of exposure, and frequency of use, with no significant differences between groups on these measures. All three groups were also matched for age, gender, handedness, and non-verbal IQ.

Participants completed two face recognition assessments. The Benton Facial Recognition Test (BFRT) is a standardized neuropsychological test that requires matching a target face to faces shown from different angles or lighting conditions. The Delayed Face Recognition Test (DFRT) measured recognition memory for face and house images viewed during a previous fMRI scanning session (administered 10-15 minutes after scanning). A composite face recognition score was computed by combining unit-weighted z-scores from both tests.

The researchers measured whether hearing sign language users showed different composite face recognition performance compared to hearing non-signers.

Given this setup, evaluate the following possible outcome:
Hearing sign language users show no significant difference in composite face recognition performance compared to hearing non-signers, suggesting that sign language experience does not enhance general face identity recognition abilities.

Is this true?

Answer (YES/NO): NO